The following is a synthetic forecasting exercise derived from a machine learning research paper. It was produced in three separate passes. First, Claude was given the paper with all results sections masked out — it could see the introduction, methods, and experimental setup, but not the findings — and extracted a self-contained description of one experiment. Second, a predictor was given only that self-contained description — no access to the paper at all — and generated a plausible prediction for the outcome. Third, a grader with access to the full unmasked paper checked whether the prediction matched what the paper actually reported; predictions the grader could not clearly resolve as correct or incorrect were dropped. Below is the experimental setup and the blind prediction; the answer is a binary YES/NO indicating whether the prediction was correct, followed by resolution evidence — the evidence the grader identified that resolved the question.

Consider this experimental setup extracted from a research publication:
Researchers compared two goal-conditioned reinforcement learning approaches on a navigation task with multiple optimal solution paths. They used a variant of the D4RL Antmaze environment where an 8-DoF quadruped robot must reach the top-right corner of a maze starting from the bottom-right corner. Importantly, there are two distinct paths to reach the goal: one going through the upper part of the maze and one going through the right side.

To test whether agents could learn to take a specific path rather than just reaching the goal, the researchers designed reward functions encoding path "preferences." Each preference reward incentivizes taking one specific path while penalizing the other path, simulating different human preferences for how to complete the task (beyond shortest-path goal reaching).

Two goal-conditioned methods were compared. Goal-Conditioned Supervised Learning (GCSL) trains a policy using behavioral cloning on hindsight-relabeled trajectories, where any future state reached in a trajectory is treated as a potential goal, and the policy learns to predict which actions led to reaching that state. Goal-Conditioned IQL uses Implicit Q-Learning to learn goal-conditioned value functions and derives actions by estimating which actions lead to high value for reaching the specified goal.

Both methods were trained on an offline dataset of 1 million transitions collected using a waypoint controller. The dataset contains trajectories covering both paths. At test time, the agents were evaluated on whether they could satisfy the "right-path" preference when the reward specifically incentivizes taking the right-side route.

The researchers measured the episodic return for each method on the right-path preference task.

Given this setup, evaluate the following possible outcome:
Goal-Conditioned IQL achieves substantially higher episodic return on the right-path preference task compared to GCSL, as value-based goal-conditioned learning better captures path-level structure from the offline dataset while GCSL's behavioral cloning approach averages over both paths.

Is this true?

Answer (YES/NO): NO